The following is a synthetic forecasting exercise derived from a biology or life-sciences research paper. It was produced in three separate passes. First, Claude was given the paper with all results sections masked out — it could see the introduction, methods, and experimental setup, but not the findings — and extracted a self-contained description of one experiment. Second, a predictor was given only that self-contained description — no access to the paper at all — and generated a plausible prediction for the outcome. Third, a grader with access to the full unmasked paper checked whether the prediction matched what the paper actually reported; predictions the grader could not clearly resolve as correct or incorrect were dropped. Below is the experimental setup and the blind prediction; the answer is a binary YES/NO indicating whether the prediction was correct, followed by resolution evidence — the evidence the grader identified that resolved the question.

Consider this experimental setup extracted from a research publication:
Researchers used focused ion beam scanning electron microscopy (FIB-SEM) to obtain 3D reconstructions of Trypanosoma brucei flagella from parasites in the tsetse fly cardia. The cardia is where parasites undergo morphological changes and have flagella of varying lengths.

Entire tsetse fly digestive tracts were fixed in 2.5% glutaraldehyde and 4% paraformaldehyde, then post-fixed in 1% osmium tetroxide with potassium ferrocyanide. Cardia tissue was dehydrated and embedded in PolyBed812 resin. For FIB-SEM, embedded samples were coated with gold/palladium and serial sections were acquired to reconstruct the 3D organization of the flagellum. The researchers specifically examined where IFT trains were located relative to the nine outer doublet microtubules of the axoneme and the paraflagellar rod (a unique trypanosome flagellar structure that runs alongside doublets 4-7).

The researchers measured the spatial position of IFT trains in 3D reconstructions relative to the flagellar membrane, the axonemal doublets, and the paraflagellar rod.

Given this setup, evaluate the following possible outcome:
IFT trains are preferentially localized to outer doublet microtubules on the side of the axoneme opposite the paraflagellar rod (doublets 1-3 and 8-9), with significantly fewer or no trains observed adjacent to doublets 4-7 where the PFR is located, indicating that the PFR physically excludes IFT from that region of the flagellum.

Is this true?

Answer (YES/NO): NO